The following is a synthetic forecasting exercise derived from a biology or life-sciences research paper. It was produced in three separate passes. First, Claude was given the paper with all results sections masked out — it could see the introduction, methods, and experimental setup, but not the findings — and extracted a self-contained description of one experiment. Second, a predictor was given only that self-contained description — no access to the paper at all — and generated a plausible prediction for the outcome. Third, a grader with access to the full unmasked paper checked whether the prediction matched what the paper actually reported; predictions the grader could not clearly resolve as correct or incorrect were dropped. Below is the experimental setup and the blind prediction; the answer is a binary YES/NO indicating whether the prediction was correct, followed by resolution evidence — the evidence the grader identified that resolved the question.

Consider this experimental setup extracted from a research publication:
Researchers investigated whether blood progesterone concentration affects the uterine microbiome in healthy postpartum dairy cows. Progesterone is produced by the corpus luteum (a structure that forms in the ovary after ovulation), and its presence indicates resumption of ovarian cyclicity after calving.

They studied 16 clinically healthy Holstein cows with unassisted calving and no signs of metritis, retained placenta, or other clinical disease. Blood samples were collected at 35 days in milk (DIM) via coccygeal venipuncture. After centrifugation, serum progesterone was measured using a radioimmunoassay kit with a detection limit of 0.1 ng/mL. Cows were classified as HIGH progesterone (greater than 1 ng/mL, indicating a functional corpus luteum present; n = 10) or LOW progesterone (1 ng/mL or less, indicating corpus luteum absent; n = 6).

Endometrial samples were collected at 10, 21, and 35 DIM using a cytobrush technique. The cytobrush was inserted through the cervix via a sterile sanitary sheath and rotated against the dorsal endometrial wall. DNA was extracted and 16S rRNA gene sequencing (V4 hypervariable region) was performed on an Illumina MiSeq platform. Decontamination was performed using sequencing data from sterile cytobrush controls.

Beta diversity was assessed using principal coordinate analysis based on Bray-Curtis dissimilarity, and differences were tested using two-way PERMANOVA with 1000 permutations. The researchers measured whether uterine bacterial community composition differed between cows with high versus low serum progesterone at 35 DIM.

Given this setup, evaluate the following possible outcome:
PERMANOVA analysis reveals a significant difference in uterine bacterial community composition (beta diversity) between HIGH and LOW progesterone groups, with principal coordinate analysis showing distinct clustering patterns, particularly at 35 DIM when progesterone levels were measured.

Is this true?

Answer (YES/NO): NO